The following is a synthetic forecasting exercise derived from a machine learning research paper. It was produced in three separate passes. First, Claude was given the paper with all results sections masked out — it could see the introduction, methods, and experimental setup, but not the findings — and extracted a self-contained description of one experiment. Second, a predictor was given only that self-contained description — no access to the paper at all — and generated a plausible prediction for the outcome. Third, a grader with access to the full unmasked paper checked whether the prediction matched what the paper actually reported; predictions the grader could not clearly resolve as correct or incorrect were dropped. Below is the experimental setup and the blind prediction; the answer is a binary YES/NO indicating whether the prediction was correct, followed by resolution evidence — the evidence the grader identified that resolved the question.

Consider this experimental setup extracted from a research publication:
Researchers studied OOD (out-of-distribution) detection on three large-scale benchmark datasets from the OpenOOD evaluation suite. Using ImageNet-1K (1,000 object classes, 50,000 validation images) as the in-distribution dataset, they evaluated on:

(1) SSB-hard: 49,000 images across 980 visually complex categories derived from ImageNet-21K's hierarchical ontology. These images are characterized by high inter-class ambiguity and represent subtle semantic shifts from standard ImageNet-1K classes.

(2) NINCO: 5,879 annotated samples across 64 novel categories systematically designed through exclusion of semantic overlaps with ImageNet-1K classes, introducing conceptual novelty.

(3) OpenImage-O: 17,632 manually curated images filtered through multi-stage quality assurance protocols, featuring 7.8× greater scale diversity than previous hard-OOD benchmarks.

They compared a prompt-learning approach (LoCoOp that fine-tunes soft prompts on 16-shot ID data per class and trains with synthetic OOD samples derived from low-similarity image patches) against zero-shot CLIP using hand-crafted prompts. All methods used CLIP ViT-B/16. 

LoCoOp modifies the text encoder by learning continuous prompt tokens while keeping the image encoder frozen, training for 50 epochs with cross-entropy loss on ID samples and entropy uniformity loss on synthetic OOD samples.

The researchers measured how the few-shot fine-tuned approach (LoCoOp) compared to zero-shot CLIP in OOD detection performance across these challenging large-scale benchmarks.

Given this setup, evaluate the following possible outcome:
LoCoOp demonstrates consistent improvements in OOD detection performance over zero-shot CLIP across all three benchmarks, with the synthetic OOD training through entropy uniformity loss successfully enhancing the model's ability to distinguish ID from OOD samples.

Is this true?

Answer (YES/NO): NO